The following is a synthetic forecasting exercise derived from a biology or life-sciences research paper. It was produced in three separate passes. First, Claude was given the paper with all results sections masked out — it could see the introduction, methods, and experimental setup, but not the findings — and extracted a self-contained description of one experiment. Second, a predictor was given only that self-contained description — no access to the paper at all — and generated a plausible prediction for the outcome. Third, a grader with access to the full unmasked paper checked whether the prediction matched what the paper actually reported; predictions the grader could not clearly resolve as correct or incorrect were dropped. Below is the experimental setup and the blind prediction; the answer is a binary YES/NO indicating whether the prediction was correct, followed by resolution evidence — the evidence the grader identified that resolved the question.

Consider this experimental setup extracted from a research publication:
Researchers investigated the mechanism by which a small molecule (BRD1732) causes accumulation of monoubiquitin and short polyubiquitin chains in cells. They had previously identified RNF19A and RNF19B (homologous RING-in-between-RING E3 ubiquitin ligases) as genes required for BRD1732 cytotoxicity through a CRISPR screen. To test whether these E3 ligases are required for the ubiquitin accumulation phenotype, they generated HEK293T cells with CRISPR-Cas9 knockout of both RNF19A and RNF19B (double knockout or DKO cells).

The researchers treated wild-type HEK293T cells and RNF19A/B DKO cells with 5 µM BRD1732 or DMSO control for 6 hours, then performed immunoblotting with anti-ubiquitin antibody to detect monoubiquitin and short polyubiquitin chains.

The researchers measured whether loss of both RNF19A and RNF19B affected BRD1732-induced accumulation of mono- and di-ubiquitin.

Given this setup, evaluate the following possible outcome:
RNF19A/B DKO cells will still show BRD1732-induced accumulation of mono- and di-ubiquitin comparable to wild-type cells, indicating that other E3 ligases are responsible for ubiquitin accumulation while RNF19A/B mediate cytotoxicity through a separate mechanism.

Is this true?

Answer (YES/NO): NO